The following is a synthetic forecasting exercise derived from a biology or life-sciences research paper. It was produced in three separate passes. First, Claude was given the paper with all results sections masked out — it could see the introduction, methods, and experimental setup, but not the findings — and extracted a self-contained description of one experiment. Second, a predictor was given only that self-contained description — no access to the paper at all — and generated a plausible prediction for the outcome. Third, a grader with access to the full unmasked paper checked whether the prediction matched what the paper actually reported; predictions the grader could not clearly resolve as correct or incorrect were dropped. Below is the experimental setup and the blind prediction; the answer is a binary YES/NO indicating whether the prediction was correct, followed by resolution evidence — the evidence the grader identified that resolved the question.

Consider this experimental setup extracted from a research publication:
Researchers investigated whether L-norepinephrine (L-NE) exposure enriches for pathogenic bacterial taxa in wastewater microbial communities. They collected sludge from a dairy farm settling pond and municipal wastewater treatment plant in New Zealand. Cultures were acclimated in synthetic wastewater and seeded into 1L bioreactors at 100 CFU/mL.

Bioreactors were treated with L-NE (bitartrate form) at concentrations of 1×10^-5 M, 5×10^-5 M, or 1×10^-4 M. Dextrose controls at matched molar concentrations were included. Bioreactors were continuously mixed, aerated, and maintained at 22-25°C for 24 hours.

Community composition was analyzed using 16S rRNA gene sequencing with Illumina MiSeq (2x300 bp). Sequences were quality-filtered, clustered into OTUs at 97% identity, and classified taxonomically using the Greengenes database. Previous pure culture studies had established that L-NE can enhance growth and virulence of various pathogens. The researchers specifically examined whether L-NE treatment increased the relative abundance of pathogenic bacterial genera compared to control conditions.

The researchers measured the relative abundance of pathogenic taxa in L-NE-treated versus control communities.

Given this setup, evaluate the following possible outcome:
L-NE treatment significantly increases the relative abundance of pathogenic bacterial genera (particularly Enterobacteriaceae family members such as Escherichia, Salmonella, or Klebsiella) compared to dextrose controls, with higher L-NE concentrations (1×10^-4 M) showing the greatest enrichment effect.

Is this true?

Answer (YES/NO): NO